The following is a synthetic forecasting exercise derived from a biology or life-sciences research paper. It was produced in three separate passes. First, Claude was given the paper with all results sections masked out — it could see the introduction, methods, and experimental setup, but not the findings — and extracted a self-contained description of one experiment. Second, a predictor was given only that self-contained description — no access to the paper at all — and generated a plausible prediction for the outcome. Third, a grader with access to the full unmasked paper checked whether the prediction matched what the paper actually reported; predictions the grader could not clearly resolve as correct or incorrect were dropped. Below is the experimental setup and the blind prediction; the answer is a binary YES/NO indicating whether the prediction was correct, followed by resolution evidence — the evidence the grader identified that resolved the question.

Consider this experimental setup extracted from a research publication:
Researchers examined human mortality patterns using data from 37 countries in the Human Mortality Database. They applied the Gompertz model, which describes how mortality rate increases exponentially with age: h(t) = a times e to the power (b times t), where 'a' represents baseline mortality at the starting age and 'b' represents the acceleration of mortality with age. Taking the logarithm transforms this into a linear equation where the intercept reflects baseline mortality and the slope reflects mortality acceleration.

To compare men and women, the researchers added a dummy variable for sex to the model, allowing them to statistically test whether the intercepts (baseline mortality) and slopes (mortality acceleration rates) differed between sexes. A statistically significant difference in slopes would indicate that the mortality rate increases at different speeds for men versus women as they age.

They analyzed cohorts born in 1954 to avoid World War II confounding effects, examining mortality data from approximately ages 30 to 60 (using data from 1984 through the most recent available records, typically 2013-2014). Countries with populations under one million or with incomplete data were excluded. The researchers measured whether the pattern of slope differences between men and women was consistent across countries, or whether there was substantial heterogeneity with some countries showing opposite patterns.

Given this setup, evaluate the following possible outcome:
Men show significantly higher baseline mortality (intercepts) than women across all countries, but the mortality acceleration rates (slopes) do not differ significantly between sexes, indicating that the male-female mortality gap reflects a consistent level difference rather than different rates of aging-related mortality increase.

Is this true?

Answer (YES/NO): NO